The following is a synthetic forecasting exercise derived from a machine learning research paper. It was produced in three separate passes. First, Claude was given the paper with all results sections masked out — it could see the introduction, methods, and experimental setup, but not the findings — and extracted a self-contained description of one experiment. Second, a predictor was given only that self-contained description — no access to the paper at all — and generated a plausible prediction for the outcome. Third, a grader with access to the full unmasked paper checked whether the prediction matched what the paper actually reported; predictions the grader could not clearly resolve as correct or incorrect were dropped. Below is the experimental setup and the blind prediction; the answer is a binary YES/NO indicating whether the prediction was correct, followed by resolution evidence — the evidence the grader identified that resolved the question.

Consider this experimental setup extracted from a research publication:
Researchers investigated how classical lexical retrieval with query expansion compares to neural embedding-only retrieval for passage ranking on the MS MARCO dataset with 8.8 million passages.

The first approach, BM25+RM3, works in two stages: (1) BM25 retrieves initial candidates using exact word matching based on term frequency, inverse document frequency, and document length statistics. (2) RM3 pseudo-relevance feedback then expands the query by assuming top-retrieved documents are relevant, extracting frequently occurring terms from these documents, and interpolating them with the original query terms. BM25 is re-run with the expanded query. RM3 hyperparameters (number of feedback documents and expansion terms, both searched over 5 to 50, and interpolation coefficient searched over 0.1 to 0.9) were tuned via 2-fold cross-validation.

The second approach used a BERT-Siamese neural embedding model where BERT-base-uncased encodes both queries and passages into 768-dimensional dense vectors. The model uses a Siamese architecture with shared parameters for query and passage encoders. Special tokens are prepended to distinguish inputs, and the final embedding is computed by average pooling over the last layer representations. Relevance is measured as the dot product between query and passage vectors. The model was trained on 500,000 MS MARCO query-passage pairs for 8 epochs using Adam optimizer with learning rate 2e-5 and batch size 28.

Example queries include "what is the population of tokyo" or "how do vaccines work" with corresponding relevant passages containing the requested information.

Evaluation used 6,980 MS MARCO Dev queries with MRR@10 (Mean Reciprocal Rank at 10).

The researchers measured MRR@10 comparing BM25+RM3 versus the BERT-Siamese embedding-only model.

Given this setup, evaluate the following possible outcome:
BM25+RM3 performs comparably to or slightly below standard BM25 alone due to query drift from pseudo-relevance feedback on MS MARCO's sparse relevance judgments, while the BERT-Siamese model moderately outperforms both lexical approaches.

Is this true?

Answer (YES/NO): NO